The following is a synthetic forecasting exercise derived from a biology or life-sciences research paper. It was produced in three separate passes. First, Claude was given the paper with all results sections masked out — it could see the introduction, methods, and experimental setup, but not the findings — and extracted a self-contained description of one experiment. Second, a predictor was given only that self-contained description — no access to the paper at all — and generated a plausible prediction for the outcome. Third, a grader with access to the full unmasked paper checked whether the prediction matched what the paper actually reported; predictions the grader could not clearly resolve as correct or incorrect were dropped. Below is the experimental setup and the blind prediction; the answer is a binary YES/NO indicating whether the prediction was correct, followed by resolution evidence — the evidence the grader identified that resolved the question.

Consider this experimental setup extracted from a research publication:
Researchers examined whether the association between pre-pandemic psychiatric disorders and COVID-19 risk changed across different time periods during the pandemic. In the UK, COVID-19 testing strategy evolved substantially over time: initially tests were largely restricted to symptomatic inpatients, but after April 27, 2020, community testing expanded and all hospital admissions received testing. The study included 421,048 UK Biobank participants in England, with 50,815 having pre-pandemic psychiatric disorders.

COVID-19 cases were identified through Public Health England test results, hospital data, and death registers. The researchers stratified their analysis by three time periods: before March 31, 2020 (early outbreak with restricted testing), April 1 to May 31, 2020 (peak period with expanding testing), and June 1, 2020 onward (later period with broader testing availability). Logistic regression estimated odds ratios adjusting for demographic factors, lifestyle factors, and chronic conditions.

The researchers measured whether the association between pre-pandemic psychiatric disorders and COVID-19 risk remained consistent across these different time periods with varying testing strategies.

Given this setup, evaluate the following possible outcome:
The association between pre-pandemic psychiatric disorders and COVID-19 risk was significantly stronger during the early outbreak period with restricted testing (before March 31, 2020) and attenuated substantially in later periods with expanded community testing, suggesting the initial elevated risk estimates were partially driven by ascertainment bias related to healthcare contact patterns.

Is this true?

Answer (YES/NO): NO